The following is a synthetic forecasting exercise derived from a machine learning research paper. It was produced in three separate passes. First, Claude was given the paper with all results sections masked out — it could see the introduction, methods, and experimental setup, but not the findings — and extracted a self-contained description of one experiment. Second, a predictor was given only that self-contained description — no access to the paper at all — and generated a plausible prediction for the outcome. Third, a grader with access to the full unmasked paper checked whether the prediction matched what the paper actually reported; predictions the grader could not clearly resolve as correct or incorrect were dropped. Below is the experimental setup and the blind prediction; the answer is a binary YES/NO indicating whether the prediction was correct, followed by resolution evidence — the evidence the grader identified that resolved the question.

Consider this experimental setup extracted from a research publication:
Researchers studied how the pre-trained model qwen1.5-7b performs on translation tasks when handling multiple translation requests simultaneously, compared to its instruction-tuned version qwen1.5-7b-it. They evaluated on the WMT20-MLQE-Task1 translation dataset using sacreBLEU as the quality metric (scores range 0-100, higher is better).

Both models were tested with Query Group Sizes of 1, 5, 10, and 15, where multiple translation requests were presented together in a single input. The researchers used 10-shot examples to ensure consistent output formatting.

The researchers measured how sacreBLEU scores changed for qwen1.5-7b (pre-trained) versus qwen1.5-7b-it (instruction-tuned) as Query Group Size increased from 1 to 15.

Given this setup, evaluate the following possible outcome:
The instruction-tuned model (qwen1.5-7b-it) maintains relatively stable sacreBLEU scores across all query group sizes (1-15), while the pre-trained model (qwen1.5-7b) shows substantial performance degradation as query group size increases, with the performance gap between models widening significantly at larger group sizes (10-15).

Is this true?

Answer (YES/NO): NO